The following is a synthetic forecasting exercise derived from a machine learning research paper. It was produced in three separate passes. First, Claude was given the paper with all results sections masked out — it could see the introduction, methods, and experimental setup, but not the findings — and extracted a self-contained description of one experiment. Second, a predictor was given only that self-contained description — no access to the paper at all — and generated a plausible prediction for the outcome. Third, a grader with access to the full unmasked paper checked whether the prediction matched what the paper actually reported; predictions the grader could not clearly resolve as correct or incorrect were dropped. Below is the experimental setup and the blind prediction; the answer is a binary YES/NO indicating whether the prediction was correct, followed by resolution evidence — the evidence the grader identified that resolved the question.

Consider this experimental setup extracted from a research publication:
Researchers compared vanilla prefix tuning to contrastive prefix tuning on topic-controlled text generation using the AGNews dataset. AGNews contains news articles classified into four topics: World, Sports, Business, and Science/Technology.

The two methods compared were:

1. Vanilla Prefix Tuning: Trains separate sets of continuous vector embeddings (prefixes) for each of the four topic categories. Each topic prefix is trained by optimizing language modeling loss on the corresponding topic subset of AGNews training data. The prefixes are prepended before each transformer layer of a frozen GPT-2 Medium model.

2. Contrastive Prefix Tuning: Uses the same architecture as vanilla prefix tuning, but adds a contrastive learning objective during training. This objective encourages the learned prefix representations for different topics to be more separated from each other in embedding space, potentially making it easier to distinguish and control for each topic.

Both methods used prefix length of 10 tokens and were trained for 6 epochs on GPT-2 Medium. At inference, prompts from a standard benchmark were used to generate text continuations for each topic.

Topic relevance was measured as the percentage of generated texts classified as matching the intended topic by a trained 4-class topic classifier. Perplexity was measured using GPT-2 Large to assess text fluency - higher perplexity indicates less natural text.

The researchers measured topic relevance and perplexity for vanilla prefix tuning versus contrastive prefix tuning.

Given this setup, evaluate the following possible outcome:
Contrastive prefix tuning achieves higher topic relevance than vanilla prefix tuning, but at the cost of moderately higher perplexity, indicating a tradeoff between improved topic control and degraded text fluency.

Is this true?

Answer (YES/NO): YES